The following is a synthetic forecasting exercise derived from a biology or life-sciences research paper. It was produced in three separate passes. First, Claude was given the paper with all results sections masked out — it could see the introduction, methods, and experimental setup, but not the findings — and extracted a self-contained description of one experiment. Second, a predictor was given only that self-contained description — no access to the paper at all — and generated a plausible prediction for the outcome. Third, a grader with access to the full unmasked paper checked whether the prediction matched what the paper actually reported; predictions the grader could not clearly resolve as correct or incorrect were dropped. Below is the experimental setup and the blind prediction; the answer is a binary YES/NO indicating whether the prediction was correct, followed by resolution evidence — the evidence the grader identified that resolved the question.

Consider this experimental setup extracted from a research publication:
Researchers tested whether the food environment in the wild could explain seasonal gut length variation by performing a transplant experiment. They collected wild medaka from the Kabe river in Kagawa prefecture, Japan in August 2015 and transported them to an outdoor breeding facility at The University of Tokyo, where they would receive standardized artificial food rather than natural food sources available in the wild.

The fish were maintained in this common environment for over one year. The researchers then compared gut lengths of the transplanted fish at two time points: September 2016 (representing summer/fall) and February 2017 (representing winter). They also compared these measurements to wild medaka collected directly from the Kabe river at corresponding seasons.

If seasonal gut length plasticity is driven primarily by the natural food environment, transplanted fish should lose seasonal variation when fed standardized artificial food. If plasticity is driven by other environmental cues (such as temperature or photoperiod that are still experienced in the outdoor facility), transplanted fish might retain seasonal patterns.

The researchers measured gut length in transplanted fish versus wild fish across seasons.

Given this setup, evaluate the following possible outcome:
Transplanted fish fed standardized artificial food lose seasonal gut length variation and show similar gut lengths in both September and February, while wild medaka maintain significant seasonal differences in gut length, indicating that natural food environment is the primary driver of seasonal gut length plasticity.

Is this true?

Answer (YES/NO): NO